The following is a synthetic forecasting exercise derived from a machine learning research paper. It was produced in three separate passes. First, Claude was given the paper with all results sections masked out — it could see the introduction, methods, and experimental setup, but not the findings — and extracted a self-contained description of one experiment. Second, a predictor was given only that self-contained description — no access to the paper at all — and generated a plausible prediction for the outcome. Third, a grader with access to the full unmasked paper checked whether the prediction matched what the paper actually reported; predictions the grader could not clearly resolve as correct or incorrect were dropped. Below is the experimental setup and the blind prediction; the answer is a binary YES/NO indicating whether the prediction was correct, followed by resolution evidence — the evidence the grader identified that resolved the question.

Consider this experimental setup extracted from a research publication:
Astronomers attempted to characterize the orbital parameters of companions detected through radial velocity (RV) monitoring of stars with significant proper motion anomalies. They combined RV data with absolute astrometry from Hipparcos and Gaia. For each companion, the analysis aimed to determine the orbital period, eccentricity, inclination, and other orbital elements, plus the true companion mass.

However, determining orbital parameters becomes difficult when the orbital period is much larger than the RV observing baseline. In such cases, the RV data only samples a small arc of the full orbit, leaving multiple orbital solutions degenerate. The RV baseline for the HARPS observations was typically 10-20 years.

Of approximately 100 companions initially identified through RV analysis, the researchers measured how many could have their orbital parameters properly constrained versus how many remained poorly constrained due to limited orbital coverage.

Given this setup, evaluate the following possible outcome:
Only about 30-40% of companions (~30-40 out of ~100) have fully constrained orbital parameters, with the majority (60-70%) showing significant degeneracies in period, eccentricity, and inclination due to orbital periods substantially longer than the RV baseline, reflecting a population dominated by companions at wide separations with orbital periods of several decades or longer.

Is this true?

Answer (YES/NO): NO